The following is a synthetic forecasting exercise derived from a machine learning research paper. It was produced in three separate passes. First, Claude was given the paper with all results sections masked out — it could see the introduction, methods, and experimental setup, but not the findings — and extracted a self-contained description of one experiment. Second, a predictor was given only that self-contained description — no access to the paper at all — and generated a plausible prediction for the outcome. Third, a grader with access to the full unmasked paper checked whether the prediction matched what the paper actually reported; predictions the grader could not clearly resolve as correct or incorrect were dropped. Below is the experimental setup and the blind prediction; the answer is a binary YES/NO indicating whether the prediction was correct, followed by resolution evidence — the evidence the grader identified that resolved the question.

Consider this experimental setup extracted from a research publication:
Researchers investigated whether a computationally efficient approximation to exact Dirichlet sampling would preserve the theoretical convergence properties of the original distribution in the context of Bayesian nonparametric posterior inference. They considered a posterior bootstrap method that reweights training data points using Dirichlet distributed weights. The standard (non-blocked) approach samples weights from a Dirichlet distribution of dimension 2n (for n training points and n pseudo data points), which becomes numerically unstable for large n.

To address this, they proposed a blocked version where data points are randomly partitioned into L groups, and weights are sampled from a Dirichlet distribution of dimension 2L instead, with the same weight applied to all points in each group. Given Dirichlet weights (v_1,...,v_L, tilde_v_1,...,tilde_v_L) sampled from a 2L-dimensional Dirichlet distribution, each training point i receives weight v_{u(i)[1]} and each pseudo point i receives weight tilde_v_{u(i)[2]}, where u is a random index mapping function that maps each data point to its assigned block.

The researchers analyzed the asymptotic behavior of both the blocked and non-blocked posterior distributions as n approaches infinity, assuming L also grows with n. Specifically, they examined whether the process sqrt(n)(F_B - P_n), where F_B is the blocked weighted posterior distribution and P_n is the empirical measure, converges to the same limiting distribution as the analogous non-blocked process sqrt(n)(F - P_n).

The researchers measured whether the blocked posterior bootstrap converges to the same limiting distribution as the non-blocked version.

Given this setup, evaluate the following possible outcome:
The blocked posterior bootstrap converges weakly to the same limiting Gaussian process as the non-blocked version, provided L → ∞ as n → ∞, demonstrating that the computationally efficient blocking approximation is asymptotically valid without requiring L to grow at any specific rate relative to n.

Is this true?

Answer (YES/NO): YES